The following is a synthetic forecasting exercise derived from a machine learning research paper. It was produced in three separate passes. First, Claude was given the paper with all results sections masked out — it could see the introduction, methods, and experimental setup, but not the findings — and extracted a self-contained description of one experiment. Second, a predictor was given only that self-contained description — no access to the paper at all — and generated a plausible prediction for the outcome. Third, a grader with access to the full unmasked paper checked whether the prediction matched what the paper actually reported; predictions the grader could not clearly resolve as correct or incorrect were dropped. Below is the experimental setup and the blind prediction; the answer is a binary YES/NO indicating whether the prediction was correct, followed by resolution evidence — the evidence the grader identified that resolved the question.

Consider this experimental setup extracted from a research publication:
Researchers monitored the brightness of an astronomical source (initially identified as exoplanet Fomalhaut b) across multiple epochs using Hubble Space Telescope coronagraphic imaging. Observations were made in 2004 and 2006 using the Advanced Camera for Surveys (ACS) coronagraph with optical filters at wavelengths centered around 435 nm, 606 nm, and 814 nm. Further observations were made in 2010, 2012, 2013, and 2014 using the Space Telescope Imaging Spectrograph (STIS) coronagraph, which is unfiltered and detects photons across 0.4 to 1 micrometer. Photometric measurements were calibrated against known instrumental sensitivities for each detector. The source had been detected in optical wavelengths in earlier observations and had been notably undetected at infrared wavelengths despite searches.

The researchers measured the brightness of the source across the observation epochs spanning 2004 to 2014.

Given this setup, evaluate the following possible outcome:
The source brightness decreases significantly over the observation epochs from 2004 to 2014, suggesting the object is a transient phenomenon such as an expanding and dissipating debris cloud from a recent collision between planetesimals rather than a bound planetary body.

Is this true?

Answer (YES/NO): YES